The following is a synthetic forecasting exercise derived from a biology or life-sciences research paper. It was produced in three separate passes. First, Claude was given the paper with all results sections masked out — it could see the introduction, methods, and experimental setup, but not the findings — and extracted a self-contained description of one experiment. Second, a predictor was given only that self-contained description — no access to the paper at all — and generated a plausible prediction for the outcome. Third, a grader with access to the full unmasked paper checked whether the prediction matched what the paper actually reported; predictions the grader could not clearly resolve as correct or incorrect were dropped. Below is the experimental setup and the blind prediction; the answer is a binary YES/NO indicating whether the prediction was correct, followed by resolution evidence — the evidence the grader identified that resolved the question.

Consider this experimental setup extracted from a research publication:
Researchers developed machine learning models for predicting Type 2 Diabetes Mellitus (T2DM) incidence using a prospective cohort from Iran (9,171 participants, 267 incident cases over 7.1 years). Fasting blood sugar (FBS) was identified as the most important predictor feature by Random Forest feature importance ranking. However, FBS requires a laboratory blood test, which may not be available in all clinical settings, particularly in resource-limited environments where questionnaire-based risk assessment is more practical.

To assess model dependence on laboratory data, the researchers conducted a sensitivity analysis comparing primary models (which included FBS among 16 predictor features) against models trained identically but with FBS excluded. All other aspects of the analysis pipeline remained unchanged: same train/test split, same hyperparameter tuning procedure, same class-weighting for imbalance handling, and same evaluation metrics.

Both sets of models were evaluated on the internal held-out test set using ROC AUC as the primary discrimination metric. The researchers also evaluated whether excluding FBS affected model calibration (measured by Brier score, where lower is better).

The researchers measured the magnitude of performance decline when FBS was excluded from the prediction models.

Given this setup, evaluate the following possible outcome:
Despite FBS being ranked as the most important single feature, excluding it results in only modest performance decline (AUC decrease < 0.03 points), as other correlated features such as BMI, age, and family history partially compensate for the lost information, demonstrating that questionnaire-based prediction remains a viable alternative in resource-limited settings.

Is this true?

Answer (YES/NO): NO